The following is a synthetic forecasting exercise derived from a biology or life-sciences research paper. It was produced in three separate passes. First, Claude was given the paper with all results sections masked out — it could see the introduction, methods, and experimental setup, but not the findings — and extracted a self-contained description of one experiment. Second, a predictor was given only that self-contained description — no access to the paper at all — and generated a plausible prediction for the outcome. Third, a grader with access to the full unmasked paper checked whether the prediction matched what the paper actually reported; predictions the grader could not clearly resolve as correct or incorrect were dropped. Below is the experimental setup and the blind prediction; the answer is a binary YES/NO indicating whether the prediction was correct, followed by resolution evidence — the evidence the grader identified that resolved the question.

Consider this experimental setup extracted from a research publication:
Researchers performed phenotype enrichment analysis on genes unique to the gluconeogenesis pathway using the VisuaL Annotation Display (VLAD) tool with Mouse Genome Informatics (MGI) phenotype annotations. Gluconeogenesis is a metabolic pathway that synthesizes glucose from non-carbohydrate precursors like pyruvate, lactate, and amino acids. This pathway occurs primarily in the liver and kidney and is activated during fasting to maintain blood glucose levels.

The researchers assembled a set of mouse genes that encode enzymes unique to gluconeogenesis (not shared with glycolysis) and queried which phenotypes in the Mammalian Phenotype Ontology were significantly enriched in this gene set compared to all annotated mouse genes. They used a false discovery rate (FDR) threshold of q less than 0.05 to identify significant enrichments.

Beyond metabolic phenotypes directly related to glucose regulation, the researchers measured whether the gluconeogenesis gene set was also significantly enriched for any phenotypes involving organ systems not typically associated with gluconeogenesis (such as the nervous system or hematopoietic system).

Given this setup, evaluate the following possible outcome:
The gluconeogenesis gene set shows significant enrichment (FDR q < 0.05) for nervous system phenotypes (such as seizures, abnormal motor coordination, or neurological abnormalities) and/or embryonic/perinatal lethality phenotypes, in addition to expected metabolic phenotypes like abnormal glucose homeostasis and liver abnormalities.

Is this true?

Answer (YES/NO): YES